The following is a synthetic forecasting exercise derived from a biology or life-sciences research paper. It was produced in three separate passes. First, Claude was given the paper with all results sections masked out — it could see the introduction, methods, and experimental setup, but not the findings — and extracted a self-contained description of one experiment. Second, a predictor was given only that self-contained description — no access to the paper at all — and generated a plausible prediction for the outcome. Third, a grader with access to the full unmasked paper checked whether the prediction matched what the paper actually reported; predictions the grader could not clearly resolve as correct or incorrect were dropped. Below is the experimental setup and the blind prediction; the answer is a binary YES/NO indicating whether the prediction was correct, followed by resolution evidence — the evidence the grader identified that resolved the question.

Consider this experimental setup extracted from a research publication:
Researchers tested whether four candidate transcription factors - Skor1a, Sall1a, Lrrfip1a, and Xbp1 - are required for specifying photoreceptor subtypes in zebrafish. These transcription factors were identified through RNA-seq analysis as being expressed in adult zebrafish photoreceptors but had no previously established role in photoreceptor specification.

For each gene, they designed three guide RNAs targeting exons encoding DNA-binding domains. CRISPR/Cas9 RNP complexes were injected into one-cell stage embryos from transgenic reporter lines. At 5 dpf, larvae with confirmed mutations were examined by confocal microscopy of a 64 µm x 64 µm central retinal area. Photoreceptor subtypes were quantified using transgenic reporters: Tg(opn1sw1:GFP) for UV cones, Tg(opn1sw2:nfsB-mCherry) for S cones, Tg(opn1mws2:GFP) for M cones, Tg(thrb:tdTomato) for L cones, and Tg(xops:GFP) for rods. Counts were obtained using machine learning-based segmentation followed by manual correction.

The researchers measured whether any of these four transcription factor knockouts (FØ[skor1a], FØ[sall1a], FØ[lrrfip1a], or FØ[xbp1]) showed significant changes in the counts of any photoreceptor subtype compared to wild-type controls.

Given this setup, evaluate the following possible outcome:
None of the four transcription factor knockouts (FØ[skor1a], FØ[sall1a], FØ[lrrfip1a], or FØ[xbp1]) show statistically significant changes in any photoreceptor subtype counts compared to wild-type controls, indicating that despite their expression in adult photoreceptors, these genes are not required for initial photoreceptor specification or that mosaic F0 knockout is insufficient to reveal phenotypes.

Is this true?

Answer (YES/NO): YES